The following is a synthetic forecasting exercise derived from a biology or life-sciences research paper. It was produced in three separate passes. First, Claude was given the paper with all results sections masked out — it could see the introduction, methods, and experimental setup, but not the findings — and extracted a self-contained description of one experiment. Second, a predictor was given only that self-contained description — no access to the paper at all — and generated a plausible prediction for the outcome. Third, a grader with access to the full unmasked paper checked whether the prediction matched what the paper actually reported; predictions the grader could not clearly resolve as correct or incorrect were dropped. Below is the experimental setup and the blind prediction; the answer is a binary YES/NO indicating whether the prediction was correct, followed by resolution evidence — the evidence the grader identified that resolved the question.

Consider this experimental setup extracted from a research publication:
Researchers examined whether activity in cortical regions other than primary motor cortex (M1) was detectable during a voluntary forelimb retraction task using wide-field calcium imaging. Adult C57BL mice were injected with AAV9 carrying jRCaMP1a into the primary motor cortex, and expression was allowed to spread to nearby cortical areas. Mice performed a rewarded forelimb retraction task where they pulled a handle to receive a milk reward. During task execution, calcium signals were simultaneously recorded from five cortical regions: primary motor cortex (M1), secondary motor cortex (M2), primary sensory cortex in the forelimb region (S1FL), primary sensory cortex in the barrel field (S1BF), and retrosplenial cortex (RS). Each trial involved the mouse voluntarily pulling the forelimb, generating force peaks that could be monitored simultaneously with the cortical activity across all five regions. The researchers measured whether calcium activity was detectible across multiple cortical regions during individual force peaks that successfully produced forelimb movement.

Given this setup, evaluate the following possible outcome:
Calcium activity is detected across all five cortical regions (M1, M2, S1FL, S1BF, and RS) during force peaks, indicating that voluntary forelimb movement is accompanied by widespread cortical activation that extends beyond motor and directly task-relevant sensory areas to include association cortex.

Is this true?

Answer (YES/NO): YES